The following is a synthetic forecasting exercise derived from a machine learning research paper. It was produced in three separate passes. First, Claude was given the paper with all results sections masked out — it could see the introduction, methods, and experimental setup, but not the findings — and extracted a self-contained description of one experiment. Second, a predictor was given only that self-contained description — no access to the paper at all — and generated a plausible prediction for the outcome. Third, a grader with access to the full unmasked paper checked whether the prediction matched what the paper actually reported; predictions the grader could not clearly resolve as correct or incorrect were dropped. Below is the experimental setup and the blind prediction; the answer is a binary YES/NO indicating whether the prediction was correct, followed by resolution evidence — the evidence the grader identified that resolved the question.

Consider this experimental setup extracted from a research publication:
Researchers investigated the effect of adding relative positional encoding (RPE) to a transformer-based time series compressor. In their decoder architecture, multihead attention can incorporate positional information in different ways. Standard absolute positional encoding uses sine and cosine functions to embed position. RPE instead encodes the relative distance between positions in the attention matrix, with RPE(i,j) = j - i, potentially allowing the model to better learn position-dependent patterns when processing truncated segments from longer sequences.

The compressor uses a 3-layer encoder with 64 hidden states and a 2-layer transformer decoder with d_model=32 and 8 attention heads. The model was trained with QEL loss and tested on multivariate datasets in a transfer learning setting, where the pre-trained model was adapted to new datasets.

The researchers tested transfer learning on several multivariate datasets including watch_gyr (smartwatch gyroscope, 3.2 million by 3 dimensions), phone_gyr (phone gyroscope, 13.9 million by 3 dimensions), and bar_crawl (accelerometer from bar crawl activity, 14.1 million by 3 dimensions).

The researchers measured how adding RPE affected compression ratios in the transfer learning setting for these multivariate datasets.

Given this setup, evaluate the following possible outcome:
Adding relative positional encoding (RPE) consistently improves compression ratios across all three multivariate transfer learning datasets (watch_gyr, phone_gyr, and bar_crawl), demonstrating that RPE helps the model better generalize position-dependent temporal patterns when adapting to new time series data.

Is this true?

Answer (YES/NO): YES